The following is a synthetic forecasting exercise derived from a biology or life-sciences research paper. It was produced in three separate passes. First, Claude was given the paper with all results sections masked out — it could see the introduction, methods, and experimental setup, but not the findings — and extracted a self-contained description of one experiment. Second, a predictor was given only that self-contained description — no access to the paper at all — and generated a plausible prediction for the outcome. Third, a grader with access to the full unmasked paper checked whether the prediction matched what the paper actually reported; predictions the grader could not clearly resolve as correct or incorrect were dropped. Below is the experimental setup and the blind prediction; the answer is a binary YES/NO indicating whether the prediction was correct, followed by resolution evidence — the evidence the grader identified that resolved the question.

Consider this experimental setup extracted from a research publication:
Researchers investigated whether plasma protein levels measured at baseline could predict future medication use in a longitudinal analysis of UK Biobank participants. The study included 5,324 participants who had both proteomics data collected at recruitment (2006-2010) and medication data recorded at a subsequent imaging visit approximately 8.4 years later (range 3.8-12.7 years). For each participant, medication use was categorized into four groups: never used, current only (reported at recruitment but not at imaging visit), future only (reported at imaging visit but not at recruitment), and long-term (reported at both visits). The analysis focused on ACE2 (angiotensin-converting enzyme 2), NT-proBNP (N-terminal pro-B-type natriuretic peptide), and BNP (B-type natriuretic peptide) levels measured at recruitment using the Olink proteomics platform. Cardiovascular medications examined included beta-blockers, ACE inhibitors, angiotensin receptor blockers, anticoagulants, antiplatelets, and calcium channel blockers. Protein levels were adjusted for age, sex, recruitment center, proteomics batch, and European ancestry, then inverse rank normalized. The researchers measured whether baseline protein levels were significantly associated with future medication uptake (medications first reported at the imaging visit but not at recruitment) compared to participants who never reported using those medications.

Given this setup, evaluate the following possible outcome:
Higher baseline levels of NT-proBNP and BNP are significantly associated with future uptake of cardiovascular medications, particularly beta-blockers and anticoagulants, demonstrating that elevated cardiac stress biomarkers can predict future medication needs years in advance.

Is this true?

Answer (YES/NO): NO